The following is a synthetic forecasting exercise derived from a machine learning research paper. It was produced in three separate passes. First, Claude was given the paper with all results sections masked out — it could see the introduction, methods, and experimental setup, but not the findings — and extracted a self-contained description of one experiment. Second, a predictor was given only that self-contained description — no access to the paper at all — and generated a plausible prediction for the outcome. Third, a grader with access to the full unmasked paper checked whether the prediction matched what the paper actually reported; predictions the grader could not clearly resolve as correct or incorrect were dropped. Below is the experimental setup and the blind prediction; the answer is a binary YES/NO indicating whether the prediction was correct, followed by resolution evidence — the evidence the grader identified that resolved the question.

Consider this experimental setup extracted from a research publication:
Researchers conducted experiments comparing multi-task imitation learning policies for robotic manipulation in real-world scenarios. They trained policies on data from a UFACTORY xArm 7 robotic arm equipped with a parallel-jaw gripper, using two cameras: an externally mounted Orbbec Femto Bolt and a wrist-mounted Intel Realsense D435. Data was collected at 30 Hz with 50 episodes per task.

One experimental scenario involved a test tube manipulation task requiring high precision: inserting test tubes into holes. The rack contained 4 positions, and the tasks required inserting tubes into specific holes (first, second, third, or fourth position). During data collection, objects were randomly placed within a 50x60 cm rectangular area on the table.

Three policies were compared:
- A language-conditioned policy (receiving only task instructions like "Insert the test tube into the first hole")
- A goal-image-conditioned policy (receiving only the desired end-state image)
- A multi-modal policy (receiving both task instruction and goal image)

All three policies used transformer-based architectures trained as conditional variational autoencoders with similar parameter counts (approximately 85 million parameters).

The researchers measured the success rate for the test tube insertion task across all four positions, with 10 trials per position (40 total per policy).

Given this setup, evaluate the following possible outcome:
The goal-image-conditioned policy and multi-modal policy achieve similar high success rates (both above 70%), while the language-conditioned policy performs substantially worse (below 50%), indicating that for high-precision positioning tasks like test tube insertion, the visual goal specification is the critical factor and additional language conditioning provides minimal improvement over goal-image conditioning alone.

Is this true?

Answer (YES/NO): NO